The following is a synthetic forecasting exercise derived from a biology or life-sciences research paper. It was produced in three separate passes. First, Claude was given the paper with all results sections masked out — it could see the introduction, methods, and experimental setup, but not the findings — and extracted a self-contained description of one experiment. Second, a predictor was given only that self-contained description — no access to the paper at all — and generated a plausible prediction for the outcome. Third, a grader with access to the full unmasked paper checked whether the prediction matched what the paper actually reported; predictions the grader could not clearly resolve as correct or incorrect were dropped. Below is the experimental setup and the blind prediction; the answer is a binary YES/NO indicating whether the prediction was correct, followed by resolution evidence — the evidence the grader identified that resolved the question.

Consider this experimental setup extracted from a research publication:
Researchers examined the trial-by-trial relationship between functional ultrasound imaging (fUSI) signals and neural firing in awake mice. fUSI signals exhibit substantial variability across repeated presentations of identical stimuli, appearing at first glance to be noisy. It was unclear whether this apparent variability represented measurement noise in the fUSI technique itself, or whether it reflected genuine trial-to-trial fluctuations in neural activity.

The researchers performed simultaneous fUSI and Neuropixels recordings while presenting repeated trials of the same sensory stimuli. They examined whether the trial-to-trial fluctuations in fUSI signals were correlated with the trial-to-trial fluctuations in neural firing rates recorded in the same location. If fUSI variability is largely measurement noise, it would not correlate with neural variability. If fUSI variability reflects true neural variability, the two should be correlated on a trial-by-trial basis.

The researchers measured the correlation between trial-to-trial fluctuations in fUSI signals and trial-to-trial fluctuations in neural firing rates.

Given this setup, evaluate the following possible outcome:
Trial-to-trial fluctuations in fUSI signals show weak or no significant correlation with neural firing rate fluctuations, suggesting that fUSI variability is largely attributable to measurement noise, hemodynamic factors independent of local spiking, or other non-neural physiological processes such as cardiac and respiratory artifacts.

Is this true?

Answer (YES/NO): NO